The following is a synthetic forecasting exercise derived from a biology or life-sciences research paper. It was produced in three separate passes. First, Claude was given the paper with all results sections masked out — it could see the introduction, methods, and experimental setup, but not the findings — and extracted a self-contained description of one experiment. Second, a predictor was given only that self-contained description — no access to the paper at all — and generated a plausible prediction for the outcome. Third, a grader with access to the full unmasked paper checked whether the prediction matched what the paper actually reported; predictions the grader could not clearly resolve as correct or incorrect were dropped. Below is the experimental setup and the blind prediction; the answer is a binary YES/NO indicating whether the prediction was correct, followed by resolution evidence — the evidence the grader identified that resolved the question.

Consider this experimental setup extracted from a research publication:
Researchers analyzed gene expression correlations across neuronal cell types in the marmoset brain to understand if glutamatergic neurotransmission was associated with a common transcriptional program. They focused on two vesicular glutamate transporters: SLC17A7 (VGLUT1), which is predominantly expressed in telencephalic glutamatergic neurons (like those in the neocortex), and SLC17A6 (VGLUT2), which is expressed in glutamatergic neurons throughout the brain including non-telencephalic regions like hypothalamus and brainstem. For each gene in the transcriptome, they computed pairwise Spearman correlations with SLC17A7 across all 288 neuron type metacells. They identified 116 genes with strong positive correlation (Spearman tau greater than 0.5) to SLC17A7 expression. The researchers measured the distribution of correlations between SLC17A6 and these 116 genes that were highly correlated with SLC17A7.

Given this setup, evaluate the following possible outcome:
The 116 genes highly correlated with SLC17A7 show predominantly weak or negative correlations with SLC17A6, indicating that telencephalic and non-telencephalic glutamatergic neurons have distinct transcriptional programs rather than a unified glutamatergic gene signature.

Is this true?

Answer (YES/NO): YES